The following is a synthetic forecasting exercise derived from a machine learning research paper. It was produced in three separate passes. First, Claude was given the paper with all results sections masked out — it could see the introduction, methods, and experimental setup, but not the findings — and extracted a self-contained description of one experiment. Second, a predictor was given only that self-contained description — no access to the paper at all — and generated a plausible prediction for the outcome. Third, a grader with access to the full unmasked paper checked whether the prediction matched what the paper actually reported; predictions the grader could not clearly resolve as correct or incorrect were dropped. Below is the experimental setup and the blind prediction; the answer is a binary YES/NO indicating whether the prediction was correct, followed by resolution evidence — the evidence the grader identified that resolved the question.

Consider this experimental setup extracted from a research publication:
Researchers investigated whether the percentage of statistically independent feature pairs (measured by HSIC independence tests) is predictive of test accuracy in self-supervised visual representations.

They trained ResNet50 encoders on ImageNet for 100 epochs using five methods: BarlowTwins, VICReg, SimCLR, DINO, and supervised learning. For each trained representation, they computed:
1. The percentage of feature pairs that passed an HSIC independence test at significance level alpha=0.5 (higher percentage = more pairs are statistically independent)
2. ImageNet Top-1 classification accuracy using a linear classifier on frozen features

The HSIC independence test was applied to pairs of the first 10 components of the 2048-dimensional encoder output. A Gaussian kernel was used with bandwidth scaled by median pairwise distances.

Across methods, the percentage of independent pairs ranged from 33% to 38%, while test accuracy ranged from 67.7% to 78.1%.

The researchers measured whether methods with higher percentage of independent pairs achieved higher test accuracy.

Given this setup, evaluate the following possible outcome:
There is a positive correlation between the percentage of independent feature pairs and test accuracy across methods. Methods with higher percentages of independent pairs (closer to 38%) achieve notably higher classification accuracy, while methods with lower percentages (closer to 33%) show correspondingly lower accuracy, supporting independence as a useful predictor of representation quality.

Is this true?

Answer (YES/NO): NO